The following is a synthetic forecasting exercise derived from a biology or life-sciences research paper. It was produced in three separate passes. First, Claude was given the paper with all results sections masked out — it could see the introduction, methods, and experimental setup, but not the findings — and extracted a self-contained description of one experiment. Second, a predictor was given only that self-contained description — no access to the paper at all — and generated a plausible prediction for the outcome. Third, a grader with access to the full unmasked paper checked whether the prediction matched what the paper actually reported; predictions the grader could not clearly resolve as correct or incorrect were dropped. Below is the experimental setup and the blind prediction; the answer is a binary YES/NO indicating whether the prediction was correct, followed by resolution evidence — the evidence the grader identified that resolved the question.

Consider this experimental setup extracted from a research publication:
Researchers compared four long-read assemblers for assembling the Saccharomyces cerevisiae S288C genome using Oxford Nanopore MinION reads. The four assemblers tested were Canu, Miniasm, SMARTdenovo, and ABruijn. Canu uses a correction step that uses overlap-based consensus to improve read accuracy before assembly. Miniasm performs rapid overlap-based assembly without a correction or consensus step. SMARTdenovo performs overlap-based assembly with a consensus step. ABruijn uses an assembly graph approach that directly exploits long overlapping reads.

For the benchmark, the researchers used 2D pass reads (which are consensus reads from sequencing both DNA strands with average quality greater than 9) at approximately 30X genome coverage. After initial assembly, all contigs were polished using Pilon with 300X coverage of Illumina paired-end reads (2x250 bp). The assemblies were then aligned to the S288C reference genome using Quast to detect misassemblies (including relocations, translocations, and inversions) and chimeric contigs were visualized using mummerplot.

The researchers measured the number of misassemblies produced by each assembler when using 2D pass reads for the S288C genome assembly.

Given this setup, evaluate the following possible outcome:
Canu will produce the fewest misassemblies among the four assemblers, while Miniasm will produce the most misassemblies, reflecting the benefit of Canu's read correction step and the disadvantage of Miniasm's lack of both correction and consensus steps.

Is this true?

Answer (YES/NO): NO